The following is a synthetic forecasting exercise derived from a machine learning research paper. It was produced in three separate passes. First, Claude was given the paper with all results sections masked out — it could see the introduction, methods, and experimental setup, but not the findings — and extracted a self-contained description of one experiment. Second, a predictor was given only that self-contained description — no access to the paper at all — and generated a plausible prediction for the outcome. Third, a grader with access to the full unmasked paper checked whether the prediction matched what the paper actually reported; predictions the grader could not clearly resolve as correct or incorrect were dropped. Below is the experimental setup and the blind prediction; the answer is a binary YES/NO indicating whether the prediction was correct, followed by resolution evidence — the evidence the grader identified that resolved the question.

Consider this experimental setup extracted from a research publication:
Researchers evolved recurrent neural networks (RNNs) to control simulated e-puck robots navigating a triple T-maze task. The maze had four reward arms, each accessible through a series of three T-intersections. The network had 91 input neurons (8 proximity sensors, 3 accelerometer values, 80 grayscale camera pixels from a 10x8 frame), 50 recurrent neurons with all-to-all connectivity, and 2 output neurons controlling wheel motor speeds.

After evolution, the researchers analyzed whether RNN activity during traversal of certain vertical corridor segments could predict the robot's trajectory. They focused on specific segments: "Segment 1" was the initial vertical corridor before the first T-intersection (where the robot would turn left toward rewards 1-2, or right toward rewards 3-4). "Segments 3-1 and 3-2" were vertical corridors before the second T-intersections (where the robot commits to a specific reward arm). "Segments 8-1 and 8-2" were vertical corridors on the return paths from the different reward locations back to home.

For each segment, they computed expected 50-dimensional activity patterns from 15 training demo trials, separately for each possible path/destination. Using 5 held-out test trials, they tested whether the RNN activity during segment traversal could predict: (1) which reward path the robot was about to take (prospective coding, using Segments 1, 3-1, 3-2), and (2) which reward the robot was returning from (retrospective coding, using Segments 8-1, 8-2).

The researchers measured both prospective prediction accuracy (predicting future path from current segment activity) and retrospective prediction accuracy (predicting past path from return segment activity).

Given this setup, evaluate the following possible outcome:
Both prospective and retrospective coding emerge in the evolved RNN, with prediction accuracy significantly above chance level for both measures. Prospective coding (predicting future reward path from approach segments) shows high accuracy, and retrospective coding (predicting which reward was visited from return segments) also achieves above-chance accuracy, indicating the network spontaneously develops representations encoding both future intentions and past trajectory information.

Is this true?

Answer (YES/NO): NO